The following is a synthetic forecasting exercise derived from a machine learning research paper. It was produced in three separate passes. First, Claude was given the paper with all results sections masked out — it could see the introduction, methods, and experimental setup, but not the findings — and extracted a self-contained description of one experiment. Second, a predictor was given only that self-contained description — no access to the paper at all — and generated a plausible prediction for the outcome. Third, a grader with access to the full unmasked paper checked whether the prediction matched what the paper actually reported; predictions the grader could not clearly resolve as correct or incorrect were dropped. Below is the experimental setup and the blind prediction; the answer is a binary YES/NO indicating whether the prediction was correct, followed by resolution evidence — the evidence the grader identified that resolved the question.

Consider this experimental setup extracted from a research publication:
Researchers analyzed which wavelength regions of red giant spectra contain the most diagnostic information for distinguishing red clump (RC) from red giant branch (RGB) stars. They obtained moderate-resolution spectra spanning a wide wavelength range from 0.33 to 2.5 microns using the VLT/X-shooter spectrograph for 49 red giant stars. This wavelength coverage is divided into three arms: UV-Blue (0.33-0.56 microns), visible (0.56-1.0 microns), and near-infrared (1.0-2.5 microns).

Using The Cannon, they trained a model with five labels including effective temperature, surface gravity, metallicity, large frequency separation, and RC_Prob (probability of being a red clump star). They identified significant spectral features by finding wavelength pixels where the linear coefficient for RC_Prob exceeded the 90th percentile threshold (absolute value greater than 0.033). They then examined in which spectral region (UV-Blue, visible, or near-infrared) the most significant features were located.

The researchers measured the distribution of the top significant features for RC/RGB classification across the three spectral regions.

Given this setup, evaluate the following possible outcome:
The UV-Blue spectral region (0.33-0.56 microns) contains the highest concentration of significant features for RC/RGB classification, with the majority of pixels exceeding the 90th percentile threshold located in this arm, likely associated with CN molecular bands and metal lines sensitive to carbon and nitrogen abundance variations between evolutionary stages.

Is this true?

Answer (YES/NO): NO